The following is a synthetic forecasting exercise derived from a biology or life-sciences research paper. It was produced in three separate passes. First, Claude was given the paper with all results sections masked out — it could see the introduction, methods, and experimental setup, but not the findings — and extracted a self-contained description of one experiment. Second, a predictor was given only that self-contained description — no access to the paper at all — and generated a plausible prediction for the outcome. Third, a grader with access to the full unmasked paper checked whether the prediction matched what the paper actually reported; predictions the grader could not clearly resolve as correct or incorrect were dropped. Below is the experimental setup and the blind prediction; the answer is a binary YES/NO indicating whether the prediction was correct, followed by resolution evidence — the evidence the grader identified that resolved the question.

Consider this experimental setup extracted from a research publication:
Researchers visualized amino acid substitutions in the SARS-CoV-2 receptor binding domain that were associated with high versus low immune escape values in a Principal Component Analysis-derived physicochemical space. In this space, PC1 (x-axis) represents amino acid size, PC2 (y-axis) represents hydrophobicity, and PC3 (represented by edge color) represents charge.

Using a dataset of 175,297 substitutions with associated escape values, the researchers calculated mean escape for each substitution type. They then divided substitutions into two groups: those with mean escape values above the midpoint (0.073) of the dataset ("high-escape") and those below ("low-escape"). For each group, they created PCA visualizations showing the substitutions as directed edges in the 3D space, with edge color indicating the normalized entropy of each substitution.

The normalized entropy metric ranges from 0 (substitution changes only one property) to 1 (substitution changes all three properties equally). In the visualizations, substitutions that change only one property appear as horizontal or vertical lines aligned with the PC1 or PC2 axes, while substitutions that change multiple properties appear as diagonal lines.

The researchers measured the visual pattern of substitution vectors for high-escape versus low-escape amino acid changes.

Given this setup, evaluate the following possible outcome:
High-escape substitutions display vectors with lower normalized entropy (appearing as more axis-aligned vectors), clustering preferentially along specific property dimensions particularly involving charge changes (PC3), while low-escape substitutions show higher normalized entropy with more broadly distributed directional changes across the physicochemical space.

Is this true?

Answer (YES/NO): NO